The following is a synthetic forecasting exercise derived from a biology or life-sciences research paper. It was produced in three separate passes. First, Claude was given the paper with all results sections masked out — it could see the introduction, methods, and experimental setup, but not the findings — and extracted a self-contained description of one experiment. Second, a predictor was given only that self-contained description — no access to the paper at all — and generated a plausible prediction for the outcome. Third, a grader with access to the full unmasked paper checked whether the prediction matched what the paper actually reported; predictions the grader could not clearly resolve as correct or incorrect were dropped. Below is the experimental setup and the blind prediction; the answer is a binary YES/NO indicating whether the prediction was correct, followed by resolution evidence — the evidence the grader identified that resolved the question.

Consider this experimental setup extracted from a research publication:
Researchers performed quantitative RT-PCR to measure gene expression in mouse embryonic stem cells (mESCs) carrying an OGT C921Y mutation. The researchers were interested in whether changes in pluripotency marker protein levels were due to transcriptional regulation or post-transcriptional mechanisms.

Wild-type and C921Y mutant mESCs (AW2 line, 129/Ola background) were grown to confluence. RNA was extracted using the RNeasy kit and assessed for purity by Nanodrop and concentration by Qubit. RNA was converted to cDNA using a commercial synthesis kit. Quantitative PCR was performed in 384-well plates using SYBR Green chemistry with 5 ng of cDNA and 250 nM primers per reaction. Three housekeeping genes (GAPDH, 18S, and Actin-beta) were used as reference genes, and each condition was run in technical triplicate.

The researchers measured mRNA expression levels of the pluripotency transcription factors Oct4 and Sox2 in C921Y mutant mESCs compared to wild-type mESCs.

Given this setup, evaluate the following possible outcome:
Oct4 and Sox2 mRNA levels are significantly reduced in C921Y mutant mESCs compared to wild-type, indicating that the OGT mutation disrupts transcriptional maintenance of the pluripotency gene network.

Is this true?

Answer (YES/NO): NO